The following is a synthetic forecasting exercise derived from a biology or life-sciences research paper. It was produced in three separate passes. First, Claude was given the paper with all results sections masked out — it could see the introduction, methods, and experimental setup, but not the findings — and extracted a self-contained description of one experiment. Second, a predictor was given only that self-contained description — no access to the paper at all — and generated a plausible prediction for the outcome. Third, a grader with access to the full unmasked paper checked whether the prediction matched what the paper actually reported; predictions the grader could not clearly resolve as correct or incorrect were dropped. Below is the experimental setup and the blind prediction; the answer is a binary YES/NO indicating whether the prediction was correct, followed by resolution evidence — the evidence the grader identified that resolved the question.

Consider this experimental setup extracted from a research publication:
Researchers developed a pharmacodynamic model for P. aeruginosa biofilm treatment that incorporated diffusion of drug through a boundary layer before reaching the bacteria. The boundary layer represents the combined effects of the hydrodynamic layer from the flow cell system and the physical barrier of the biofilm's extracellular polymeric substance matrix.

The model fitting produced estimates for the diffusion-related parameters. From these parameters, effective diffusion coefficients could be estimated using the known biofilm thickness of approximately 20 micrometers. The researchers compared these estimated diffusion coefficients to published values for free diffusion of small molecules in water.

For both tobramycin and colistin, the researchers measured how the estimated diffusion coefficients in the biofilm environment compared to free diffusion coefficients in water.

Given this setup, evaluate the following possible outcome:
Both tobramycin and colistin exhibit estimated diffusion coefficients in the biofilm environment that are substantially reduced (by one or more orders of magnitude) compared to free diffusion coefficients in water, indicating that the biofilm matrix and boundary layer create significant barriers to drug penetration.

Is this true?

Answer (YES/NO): YES